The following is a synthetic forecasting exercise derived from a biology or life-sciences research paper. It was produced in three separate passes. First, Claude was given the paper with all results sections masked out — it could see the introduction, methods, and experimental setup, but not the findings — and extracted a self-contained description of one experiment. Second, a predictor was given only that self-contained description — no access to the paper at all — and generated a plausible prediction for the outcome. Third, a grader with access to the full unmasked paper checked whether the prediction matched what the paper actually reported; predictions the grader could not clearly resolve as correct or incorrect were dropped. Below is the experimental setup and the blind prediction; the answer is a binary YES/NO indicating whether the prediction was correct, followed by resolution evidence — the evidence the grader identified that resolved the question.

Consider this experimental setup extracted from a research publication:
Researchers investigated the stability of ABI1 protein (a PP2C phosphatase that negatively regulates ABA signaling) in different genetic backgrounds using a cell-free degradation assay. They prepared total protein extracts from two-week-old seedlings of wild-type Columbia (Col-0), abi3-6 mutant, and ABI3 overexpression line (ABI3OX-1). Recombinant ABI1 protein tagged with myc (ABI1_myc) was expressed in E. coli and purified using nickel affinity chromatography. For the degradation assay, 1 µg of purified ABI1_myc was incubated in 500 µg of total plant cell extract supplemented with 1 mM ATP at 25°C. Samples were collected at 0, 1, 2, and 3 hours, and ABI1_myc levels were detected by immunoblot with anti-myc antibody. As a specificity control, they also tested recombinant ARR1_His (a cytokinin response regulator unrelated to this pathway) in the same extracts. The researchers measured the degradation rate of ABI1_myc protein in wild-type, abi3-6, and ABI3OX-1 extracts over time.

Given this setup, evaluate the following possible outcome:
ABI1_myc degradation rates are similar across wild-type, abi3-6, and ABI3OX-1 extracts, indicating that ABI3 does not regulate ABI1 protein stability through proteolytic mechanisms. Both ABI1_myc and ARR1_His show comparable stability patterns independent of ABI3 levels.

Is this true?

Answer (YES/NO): NO